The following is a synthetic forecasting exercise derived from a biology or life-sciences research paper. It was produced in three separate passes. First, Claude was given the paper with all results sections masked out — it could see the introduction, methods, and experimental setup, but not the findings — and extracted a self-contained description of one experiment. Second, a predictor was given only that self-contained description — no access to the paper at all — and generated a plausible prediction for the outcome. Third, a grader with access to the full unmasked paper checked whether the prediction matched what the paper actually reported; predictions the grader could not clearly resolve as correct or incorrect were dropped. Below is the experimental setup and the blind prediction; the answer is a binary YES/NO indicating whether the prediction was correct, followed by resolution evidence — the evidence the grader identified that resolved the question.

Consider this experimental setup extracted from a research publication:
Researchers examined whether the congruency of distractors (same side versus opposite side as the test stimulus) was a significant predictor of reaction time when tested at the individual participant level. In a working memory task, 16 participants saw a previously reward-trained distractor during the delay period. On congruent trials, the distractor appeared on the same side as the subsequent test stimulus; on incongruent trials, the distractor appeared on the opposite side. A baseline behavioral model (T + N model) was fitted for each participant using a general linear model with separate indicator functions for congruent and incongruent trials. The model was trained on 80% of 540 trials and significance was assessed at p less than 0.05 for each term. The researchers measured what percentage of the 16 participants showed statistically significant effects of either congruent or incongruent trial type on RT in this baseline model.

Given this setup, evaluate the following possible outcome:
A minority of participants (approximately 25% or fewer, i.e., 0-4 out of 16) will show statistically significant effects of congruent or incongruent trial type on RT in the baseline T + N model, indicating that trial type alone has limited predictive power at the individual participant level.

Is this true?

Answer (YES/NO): YES